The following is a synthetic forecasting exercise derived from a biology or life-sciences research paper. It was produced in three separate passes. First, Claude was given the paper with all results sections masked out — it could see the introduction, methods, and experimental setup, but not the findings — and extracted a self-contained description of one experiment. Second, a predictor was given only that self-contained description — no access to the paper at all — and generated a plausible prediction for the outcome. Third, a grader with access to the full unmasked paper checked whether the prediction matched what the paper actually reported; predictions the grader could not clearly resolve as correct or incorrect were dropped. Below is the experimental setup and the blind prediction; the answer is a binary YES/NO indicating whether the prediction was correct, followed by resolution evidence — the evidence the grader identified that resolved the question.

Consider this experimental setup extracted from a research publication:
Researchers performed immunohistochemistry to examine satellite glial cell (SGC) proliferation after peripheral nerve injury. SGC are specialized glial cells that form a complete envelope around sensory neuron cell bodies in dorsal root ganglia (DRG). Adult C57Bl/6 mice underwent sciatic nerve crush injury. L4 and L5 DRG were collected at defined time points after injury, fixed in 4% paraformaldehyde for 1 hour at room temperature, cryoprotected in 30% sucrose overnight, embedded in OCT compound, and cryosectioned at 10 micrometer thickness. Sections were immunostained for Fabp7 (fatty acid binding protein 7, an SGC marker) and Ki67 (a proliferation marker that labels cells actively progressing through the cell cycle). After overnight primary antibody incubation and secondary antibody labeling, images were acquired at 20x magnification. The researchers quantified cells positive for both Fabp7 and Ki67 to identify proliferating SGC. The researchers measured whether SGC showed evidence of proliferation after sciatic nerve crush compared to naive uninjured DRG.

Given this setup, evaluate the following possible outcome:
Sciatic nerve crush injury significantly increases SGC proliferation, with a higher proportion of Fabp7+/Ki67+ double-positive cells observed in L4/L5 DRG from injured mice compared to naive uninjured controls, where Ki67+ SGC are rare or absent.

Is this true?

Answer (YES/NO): NO